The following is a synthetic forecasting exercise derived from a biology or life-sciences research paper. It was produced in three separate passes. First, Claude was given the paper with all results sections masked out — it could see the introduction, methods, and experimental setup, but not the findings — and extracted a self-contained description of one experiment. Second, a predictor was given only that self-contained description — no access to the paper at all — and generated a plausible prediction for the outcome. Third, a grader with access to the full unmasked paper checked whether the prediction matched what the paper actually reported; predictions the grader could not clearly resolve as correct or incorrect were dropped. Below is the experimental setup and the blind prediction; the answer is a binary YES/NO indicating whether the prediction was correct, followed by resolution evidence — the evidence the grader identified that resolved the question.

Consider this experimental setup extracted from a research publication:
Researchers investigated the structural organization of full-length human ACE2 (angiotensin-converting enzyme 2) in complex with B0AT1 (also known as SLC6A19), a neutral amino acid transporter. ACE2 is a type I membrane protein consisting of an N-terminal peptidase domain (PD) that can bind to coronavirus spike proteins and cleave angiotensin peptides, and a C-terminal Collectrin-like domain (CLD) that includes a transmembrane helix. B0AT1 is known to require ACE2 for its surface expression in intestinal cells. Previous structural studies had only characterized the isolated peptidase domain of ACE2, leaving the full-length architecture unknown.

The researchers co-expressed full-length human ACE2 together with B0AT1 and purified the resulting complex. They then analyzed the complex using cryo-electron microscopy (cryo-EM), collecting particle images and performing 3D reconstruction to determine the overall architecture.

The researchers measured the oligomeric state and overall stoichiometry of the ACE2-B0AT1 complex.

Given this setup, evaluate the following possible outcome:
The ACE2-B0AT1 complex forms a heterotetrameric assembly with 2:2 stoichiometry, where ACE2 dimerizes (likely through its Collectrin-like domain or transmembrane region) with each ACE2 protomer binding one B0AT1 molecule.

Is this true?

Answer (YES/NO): YES